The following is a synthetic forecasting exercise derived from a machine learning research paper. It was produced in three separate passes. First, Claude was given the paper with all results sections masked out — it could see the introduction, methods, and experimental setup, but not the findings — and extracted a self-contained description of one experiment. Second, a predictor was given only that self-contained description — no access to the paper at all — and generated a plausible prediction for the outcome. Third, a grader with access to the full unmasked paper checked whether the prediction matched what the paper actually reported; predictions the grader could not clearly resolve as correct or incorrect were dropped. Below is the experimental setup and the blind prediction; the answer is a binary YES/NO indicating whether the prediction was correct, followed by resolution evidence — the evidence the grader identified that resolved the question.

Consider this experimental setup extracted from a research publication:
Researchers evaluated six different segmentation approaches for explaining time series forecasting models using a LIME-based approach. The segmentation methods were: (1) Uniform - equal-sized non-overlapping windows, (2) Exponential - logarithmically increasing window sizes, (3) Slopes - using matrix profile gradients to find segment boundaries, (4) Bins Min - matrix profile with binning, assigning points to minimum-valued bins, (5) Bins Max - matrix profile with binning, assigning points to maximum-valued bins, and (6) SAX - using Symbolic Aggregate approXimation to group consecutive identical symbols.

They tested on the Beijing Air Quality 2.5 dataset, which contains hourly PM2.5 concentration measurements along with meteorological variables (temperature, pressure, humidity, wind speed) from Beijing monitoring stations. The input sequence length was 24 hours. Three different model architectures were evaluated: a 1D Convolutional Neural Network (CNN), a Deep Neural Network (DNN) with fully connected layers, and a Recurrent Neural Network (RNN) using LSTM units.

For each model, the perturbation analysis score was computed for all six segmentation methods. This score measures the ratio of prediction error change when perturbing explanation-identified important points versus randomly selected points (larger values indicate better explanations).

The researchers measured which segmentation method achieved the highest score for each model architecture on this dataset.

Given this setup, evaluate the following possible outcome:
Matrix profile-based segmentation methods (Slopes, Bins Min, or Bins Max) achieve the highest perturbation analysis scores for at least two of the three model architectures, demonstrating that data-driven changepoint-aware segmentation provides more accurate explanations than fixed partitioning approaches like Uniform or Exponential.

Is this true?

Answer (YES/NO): NO